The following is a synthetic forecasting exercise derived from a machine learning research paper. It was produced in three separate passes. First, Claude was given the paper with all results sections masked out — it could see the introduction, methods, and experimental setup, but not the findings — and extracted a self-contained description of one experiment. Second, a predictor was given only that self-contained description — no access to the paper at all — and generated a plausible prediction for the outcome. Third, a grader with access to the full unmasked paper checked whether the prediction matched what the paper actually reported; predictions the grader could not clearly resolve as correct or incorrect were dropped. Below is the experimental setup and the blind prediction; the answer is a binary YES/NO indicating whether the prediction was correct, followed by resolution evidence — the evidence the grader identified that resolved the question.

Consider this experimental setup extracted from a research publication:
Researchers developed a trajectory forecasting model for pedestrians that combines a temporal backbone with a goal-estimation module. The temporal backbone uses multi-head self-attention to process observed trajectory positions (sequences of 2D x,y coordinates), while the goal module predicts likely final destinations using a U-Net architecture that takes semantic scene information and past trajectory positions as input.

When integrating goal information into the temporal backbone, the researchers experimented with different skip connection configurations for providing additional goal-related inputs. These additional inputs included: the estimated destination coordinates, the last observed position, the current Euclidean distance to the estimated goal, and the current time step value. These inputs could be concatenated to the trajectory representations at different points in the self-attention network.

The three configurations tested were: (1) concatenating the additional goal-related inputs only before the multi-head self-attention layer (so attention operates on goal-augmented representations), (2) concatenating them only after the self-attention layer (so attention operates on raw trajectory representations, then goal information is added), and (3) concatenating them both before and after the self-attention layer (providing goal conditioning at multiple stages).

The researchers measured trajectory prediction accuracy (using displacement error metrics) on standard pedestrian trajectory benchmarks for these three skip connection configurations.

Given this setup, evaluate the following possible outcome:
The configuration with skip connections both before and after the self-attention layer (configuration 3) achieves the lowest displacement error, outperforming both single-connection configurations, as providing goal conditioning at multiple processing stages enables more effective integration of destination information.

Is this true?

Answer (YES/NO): YES